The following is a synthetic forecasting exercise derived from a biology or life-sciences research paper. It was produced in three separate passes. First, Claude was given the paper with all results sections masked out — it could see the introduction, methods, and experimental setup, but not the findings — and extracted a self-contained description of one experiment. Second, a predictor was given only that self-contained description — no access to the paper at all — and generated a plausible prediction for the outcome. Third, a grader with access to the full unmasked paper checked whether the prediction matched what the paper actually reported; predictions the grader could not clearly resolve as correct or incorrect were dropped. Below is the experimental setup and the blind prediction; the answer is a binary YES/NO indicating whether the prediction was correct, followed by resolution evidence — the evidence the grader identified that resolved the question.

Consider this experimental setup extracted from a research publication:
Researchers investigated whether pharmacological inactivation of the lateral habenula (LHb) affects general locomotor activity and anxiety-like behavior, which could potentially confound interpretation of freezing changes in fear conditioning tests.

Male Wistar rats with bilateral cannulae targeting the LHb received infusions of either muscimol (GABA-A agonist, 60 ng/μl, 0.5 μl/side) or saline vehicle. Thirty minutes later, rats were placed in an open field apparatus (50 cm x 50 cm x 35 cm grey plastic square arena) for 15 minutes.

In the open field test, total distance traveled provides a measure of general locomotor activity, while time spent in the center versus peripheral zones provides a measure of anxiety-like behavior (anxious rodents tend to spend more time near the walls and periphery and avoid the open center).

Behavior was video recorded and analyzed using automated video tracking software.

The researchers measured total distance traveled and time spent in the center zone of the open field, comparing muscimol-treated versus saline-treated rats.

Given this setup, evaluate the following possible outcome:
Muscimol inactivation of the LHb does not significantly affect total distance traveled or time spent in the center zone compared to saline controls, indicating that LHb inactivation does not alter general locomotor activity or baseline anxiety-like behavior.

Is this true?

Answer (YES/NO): YES